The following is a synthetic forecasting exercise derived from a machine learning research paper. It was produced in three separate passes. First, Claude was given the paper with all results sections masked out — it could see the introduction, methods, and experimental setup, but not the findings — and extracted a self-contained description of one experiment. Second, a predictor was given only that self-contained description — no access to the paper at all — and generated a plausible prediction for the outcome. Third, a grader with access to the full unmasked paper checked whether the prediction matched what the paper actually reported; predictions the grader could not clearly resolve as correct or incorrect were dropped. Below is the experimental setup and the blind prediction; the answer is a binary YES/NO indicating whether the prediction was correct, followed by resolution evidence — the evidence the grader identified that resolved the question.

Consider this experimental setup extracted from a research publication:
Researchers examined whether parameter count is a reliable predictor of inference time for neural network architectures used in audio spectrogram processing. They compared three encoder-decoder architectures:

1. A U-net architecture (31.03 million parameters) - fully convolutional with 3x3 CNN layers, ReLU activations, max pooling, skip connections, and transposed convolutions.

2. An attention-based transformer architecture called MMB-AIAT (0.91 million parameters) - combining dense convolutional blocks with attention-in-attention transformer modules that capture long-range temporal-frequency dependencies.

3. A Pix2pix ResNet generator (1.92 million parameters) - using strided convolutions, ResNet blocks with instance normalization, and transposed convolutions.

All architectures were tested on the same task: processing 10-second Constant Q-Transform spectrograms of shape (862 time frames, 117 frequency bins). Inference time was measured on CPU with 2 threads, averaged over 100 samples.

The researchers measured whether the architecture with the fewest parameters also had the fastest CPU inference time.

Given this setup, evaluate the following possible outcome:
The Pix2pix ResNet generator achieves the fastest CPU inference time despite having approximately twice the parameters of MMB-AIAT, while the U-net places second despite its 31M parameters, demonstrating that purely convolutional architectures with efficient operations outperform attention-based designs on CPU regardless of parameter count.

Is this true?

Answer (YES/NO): YES